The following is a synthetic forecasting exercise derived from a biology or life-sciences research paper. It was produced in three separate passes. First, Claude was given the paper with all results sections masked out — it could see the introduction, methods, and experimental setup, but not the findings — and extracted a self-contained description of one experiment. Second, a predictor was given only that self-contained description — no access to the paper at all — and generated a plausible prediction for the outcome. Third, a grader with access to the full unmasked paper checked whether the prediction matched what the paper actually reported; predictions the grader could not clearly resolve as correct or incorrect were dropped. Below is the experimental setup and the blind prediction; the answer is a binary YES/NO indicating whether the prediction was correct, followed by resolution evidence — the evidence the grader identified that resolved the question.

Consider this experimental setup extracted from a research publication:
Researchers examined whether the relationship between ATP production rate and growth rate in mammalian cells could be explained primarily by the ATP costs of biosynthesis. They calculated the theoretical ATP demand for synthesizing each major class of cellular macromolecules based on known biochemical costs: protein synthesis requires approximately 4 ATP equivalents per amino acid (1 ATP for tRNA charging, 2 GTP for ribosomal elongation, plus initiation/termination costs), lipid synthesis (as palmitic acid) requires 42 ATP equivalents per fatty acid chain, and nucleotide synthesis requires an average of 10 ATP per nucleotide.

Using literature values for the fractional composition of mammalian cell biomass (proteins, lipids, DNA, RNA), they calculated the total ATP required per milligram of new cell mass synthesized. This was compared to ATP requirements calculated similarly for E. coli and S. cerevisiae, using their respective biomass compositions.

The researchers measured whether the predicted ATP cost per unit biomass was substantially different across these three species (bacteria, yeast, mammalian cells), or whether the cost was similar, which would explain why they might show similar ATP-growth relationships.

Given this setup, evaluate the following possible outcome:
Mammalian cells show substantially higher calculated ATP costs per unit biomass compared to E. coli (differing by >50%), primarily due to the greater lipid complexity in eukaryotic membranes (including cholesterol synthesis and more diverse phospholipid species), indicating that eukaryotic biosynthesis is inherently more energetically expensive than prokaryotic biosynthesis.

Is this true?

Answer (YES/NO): NO